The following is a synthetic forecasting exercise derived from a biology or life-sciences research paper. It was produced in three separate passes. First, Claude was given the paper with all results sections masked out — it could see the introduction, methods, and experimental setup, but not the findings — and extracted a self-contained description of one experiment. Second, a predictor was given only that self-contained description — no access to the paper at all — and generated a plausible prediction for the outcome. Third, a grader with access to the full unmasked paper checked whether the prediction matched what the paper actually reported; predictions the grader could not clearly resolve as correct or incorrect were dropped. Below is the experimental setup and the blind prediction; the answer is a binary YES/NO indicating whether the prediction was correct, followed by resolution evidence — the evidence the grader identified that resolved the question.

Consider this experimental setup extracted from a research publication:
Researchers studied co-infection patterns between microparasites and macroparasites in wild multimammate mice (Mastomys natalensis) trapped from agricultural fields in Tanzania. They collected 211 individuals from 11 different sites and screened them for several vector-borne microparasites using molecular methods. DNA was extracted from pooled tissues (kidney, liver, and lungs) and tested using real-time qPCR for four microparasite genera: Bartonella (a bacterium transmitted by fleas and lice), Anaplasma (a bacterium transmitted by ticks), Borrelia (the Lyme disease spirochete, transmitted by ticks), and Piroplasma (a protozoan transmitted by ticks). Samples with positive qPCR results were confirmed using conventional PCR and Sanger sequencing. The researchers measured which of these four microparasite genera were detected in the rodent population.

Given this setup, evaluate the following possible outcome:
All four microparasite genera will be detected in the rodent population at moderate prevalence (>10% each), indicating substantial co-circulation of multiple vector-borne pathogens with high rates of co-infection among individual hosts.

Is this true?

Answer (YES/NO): NO